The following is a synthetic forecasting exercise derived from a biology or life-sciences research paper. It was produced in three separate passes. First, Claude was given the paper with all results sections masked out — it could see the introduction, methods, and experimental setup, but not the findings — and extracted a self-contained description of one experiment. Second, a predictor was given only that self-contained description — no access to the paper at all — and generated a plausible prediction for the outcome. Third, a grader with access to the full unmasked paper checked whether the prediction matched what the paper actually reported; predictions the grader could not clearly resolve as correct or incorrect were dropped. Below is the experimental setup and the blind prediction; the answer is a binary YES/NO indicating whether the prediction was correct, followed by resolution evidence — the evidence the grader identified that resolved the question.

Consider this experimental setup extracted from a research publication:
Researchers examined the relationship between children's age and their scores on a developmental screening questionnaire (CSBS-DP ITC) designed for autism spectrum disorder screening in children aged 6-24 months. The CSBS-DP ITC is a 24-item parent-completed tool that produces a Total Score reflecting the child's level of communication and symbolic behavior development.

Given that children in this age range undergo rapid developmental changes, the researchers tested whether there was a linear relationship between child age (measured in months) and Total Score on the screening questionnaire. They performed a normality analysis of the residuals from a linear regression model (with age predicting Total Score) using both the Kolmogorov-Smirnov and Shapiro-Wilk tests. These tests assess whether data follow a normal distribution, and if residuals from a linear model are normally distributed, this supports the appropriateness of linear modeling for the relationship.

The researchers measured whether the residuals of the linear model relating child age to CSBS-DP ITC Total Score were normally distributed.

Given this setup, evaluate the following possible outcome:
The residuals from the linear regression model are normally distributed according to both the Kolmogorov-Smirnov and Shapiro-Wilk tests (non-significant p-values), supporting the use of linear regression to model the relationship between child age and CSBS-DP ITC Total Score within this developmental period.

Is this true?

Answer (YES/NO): NO